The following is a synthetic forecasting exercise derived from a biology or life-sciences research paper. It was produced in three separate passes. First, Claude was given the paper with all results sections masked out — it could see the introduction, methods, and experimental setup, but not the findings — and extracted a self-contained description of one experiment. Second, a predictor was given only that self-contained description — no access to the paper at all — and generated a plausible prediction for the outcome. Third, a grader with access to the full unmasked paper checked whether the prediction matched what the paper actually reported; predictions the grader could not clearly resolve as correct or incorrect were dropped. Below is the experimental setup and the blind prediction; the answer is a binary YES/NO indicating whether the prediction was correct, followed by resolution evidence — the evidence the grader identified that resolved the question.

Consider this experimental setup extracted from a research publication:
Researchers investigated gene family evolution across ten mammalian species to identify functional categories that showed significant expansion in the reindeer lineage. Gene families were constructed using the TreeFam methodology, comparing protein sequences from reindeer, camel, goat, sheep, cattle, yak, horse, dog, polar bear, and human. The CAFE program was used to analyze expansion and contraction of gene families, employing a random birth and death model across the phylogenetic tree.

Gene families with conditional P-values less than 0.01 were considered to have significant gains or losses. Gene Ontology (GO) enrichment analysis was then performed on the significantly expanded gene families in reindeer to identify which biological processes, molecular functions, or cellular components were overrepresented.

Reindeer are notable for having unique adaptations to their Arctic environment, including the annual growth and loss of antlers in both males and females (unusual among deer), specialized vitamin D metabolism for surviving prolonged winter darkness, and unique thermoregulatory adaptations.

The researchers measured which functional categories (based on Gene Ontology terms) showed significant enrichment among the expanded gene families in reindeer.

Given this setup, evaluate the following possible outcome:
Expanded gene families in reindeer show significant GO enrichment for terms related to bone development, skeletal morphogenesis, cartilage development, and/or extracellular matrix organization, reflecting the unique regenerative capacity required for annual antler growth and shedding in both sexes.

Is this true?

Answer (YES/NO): NO